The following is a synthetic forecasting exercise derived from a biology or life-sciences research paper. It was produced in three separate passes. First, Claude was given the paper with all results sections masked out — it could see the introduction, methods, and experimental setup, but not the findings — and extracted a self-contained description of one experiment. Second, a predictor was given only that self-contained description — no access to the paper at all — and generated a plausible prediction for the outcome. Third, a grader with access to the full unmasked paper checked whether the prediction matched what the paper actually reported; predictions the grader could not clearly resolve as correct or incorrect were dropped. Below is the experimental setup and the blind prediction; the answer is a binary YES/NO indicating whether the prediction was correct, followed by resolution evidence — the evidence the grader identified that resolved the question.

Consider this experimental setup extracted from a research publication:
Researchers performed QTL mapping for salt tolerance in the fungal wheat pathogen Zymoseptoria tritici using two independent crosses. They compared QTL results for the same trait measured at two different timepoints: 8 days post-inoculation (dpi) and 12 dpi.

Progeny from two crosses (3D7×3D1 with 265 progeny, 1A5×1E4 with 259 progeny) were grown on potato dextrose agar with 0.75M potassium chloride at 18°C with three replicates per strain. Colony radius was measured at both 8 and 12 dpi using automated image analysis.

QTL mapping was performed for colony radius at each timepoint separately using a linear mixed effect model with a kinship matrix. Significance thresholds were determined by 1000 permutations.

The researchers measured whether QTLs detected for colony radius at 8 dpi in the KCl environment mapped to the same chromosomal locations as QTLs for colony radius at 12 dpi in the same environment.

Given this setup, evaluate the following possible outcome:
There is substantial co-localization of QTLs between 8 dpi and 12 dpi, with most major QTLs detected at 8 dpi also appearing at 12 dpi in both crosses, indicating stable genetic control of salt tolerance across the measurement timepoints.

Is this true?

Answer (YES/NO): NO